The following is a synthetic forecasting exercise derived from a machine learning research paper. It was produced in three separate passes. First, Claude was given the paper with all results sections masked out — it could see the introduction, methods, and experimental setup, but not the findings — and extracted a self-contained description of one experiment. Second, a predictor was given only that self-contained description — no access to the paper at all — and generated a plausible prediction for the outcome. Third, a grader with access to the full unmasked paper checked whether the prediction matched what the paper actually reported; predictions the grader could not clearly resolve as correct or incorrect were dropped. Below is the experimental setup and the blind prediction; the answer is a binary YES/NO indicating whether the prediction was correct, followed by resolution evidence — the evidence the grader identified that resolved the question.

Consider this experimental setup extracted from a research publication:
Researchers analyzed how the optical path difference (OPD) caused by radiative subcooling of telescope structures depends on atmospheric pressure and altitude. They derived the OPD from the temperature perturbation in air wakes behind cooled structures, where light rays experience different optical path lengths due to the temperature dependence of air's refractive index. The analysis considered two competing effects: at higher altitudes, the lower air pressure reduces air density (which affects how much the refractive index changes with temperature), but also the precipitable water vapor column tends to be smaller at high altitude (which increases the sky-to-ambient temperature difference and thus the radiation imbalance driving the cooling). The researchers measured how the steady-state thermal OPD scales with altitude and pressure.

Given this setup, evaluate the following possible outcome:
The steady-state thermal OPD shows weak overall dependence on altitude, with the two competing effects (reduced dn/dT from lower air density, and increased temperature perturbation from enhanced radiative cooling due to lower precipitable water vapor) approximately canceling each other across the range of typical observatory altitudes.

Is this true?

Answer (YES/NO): NO